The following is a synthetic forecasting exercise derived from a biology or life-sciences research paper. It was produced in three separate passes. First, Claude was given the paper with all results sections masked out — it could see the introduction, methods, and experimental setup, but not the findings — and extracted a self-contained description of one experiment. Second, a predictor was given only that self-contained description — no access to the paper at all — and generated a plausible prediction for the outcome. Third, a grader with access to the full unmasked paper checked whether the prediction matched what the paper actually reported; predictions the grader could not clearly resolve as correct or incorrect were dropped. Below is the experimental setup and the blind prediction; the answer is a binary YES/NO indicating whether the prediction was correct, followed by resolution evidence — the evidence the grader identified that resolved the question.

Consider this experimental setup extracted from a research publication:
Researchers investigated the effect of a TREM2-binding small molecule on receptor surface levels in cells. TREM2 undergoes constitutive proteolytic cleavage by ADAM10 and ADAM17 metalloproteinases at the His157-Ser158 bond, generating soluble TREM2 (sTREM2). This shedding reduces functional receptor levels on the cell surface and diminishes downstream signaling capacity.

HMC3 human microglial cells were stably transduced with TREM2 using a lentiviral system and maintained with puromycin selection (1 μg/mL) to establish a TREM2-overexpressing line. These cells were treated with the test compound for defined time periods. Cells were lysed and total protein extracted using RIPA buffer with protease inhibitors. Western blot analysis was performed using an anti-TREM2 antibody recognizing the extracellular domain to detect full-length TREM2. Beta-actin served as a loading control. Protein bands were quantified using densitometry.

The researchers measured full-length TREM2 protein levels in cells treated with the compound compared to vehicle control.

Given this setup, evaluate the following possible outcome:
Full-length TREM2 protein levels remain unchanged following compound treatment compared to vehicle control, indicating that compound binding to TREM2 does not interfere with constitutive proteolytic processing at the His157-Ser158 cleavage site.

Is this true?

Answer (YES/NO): NO